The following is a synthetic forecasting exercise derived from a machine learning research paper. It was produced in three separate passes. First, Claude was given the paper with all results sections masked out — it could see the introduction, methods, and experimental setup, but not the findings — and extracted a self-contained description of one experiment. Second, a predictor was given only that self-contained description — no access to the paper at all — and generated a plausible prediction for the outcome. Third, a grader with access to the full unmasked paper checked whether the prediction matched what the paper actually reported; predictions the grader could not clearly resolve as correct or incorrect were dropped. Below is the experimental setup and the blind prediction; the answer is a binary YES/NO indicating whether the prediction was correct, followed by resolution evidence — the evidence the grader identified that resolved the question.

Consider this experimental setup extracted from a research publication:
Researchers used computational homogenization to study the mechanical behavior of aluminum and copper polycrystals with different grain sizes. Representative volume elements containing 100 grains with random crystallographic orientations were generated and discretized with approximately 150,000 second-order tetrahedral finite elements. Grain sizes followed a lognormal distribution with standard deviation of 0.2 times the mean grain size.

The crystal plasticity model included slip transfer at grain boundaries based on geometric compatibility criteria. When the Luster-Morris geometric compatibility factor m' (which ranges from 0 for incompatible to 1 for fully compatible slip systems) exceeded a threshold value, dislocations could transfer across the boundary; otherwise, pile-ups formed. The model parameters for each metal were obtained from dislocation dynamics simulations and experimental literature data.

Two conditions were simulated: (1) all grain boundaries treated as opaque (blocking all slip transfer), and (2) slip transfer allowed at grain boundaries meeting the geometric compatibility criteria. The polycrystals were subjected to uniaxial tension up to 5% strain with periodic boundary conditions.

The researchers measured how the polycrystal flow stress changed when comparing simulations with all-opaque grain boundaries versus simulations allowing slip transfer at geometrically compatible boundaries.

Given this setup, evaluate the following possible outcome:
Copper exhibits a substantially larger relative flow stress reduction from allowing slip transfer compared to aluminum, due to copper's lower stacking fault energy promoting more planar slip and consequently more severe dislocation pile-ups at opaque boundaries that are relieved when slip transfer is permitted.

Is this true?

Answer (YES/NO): NO